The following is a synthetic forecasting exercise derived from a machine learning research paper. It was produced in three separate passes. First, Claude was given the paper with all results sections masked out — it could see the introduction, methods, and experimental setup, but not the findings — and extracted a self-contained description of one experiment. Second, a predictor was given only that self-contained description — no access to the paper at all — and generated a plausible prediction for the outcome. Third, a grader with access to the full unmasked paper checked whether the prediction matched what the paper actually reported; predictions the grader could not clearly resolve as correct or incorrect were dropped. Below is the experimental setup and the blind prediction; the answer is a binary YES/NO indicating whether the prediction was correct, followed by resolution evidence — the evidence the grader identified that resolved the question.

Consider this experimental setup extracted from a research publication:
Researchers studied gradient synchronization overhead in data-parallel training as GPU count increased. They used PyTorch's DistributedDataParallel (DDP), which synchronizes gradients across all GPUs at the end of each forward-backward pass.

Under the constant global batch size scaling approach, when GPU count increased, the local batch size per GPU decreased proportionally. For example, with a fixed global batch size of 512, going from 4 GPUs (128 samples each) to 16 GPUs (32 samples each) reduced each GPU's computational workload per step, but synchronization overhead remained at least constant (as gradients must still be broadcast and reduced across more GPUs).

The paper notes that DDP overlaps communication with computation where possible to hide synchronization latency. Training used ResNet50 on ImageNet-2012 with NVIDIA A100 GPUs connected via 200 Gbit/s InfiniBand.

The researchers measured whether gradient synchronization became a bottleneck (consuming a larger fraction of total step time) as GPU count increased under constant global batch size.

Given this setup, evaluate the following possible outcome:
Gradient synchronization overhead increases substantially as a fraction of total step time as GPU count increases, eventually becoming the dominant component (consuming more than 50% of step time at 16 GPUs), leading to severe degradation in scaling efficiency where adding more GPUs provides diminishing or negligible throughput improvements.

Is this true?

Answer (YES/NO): NO